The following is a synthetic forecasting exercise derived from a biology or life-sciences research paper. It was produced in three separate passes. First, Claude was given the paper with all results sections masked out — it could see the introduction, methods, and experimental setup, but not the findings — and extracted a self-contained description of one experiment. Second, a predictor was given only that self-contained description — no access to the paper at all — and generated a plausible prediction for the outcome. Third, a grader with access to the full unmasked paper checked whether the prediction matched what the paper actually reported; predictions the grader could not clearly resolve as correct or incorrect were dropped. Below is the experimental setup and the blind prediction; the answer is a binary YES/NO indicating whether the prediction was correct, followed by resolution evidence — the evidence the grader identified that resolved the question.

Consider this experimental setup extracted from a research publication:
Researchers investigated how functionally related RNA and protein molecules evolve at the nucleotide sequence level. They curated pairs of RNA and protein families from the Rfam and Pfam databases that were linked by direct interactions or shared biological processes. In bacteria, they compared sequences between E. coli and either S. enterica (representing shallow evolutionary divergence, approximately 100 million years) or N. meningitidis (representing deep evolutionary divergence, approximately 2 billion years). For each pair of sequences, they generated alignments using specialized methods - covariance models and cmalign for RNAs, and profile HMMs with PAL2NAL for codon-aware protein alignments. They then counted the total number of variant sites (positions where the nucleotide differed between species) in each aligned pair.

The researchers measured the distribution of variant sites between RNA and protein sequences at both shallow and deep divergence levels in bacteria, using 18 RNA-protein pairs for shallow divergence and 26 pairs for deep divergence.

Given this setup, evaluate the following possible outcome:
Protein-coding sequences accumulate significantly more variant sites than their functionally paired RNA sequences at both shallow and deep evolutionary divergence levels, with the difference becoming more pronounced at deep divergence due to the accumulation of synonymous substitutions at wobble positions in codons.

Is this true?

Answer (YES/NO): NO